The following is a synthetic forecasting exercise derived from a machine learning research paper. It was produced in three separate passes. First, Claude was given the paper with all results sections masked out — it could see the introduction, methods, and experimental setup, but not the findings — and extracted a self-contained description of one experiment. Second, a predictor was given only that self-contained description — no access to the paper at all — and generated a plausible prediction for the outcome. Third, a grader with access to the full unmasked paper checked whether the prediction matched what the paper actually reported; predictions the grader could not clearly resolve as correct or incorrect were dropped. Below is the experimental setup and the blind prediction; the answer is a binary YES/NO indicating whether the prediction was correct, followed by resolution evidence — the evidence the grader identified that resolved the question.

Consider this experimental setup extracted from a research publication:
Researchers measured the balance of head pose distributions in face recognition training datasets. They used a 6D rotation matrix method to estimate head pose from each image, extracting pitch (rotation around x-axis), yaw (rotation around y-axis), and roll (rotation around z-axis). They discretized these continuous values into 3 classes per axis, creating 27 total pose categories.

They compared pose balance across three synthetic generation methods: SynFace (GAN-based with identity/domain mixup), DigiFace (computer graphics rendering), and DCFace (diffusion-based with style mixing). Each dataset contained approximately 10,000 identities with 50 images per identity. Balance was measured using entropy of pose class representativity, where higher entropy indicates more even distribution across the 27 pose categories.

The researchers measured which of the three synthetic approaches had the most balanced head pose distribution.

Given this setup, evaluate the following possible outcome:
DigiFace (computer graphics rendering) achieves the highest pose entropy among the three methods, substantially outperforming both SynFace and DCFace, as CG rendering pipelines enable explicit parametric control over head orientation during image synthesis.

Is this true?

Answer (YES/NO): YES